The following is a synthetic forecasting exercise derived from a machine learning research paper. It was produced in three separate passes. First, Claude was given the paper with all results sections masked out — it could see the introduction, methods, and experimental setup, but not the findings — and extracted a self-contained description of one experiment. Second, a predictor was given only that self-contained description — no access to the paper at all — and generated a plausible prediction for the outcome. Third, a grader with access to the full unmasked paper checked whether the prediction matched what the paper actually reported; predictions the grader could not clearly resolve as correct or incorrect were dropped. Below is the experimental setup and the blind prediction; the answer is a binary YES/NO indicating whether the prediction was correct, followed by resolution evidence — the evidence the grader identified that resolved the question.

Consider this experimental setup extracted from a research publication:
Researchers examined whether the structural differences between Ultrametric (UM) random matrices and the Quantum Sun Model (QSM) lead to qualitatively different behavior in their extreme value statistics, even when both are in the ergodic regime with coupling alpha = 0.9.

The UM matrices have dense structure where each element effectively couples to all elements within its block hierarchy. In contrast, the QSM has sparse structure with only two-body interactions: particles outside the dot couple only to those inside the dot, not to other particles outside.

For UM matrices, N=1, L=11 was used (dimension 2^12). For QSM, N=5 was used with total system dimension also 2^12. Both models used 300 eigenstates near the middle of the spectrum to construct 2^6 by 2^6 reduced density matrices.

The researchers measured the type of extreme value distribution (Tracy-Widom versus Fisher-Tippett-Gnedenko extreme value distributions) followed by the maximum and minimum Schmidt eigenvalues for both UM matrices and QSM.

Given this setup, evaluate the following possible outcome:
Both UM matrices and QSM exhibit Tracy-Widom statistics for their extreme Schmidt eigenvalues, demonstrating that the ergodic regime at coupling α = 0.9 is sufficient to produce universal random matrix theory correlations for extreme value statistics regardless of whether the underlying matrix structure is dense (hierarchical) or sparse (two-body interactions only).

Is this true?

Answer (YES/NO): NO